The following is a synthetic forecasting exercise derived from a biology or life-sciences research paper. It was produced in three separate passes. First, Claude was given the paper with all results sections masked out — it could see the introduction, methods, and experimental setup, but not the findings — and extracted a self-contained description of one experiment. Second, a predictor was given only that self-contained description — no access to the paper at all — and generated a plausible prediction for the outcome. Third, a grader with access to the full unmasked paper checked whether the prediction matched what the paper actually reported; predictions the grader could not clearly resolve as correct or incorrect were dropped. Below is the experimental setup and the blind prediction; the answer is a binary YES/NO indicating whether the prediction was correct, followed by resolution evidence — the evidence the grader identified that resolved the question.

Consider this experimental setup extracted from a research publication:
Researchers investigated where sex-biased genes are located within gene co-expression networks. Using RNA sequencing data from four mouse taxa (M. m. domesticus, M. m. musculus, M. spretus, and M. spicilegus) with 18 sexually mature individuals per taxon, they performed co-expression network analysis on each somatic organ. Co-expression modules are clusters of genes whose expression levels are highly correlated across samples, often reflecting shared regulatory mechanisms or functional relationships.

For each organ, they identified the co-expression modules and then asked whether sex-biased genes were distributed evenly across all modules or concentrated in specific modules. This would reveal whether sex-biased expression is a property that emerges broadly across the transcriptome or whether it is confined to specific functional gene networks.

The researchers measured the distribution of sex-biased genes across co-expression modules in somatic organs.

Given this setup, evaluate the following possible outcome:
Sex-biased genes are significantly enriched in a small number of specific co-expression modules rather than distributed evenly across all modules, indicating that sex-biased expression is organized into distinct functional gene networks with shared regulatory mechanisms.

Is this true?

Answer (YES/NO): YES